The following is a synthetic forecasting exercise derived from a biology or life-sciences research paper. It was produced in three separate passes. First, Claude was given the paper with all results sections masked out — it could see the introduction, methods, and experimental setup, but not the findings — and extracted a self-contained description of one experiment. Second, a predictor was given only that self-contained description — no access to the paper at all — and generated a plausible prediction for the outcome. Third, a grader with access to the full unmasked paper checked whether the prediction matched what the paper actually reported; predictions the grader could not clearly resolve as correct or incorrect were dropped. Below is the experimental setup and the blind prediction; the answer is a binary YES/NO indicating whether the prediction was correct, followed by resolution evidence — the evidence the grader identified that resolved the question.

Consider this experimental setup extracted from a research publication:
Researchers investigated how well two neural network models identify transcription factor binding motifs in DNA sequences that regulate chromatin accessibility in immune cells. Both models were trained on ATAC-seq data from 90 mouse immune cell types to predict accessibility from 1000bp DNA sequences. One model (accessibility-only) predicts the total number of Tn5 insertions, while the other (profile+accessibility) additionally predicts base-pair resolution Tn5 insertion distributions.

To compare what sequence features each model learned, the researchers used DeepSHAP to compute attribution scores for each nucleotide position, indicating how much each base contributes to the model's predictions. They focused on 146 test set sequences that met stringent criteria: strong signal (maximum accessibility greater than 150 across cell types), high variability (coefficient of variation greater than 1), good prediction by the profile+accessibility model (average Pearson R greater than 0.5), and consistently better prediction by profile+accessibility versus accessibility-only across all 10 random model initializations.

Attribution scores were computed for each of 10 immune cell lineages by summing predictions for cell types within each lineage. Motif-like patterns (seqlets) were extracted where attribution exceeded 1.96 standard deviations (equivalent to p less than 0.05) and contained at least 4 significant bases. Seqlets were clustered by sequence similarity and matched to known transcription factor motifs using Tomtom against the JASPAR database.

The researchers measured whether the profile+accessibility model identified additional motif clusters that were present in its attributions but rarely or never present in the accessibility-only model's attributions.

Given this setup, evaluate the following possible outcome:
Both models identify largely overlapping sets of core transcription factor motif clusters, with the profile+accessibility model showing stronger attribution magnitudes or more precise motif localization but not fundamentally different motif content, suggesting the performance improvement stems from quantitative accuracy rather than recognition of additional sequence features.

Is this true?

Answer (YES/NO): NO